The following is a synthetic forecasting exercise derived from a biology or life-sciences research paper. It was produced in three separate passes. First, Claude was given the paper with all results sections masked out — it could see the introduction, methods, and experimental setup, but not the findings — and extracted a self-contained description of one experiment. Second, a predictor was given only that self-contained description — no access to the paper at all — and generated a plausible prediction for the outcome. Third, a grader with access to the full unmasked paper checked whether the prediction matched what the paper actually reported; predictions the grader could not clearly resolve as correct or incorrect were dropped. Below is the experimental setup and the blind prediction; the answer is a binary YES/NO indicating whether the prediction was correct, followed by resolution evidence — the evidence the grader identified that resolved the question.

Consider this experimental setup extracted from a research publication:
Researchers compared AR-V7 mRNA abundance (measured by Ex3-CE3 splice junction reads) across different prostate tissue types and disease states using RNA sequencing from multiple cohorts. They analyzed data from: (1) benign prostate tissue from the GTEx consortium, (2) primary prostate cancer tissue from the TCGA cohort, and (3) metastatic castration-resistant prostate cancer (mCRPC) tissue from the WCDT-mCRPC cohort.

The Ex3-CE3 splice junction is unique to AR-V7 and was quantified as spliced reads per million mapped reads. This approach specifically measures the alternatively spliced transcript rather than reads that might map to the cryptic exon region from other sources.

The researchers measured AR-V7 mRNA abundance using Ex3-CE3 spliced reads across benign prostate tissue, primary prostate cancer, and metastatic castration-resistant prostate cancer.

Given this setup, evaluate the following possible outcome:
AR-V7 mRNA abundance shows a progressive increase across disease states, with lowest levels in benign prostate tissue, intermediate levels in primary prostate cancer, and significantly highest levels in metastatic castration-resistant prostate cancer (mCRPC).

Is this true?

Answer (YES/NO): NO